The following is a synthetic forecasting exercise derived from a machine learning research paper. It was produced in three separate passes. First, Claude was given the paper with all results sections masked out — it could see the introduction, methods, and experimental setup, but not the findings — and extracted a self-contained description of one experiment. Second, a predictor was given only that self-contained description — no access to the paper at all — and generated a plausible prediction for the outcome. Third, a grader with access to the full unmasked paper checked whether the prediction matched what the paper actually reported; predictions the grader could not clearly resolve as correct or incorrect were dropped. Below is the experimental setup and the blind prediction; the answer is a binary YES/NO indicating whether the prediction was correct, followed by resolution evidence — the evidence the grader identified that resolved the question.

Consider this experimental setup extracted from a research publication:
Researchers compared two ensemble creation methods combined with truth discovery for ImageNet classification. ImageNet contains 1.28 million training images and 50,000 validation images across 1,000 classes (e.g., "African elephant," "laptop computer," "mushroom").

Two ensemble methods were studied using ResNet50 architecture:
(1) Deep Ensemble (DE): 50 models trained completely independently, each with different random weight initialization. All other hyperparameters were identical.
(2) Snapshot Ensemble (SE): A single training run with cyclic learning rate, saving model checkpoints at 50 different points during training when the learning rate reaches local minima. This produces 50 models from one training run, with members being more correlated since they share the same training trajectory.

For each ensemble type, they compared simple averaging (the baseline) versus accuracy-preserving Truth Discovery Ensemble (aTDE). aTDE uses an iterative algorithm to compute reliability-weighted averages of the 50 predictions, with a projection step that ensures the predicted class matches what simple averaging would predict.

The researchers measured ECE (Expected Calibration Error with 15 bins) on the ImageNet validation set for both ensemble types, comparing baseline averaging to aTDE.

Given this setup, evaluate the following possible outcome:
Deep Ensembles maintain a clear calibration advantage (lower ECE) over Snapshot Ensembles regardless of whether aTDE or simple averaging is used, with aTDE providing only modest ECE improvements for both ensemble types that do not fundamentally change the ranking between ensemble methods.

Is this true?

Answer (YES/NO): NO